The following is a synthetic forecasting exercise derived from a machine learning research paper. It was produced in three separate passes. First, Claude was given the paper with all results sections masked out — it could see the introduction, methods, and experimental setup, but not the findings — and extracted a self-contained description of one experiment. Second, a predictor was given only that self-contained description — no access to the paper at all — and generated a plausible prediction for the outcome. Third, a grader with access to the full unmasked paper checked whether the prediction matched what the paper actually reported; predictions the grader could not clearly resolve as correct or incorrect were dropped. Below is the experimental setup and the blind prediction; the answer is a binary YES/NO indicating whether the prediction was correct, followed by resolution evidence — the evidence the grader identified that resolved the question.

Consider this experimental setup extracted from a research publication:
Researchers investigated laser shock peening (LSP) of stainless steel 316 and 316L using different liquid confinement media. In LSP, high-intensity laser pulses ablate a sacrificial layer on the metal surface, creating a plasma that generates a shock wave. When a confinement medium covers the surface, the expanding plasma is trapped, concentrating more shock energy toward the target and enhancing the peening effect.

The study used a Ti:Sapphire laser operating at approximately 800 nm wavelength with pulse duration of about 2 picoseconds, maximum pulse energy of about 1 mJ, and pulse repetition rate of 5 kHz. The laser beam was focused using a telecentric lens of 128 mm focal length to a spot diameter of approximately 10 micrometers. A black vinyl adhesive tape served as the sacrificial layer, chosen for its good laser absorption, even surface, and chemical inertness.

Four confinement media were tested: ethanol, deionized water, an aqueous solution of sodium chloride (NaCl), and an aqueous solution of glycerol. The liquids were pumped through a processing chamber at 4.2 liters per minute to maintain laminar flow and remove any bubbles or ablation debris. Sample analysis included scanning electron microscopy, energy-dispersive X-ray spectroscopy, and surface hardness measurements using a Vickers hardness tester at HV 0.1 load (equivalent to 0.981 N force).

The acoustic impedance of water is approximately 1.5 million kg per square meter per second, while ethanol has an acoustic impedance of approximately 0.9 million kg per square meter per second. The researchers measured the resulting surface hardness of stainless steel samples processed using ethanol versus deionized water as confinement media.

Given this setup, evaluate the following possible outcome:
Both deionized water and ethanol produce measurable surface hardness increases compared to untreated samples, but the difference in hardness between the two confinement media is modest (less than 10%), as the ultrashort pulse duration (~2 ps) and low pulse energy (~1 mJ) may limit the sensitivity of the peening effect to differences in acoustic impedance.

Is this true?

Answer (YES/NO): NO